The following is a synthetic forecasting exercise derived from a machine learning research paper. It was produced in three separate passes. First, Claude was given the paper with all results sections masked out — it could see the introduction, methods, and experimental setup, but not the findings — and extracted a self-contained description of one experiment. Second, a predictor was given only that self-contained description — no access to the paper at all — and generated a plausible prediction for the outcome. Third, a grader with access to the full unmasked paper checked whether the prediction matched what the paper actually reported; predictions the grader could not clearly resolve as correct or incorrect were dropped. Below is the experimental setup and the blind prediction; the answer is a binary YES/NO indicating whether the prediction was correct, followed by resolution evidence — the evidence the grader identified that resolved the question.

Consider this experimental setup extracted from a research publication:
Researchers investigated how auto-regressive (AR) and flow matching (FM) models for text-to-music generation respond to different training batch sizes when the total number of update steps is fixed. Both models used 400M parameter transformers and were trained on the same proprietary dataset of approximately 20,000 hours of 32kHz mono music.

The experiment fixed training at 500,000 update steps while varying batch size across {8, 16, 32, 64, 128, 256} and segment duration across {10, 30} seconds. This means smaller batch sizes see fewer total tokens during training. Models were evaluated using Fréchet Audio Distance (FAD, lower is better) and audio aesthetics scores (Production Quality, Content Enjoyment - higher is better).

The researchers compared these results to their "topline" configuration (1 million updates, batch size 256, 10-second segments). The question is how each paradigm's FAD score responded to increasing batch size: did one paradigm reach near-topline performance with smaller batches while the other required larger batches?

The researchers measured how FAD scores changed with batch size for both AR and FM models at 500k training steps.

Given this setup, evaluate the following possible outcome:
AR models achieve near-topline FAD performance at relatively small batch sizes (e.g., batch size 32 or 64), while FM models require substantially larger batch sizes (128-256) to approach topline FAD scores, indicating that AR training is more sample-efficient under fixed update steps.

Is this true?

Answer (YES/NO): NO